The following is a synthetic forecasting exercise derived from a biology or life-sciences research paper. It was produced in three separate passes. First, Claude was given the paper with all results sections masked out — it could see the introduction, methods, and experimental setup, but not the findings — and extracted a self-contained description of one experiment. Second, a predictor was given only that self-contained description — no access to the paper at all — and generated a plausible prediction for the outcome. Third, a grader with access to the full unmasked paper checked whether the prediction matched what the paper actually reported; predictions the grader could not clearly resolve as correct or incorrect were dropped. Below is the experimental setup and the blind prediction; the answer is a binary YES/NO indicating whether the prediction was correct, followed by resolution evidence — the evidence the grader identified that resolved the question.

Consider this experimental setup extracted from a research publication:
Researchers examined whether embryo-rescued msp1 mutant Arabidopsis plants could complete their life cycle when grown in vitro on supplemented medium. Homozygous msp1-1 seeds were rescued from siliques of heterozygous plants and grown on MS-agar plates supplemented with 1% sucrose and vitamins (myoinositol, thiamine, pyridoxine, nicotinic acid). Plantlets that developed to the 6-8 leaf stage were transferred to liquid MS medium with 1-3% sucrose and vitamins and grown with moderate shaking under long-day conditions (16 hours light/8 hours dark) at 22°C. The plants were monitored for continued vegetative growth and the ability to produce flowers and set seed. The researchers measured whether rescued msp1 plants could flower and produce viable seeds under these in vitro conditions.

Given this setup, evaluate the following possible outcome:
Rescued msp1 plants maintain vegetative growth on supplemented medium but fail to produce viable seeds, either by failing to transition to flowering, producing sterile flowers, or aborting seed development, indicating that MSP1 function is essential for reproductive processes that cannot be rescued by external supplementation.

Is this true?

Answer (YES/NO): YES